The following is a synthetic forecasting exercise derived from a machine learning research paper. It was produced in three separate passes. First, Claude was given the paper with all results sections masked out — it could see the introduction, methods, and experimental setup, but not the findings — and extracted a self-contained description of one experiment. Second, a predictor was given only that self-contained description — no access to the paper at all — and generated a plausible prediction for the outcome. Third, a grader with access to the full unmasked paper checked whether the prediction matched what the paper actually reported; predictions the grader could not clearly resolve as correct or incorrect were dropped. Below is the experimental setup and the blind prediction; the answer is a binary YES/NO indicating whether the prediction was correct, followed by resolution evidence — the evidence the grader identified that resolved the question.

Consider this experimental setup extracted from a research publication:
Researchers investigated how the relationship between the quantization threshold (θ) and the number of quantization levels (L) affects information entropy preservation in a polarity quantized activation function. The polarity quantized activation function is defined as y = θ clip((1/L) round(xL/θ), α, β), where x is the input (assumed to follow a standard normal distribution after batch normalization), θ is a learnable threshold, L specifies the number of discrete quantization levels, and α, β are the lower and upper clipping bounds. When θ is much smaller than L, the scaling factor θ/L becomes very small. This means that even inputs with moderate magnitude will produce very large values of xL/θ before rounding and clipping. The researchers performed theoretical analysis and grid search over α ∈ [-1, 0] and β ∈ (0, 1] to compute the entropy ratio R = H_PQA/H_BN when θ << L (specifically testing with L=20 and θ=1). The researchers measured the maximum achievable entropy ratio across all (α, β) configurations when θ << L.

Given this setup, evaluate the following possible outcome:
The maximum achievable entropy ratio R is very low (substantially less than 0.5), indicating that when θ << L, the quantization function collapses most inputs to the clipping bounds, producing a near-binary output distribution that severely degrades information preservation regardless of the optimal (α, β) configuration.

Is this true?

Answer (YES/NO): NO